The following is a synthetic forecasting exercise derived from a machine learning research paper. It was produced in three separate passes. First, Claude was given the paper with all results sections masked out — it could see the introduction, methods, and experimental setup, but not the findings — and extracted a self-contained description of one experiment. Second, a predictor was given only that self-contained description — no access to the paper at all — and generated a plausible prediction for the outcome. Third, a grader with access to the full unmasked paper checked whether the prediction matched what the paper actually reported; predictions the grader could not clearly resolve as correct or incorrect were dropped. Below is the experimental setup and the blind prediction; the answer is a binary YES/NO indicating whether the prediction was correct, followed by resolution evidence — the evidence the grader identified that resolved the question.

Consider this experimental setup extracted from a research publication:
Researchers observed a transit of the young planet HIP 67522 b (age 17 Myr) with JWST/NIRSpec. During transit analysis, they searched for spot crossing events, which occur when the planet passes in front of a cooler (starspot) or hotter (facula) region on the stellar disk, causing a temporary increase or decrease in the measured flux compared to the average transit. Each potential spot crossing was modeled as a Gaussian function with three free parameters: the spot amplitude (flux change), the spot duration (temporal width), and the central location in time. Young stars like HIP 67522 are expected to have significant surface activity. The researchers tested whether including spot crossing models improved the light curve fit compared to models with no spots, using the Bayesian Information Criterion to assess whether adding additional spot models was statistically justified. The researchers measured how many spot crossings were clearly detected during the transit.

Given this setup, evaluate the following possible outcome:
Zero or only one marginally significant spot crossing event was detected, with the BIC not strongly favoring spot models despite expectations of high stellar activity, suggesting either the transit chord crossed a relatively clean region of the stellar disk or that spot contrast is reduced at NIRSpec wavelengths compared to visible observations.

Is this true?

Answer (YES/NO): NO